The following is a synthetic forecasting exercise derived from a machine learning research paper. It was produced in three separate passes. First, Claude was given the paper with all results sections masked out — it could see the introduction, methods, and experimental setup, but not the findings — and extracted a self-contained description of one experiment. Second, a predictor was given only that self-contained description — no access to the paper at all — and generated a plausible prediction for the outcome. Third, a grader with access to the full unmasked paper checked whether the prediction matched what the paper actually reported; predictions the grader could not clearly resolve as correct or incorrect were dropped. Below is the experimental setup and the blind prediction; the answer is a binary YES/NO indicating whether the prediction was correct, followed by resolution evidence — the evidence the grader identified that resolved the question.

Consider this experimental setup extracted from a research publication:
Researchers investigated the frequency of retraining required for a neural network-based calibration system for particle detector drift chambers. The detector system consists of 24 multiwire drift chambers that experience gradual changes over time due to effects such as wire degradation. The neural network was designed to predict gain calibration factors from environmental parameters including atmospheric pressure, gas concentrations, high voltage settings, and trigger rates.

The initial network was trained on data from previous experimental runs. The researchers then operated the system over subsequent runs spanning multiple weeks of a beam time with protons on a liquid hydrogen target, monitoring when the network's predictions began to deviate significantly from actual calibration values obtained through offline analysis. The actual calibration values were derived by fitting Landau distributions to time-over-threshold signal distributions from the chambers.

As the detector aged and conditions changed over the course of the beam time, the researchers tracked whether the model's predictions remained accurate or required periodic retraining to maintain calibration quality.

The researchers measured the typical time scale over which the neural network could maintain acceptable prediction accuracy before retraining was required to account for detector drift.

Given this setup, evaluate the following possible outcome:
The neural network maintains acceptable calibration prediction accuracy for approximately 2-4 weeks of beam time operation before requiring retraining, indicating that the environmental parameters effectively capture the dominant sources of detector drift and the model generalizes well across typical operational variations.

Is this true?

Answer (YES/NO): NO